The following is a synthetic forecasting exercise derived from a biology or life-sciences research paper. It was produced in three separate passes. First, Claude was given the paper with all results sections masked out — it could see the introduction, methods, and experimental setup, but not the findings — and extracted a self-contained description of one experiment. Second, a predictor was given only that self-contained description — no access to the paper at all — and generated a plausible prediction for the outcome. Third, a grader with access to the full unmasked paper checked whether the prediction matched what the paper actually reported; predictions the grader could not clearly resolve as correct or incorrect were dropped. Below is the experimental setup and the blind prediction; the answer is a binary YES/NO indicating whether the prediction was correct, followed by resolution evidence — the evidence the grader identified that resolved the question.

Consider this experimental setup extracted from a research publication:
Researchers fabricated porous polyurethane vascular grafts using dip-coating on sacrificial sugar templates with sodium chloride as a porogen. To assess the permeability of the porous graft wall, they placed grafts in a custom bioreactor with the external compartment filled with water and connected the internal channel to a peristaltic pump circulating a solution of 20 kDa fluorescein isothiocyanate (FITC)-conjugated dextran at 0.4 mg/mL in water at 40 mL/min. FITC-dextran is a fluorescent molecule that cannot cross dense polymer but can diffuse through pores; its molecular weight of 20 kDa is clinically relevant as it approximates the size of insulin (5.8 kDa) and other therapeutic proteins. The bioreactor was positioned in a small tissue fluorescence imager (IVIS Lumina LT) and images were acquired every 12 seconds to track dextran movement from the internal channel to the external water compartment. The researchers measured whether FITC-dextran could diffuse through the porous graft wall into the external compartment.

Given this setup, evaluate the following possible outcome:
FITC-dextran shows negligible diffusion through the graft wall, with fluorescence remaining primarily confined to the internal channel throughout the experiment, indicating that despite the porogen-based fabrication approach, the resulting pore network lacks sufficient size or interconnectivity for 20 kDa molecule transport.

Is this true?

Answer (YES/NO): NO